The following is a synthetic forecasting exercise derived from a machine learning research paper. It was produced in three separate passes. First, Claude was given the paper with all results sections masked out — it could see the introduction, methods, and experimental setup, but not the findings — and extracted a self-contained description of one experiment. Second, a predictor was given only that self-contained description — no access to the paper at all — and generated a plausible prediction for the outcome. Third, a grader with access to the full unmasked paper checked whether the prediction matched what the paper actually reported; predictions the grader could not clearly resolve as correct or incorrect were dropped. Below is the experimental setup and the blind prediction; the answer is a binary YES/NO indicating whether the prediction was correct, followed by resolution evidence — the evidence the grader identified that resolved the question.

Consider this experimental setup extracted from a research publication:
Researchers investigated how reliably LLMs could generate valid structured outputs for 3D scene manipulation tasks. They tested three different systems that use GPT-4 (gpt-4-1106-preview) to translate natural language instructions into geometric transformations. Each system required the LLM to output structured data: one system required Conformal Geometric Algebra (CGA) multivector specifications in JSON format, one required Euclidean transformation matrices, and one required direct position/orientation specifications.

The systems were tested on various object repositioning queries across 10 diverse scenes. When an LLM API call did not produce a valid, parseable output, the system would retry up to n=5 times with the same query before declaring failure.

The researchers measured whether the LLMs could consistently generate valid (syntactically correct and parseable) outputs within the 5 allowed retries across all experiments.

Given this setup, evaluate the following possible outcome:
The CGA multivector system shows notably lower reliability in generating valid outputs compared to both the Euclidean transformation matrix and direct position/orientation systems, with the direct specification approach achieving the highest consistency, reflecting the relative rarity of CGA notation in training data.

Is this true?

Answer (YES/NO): NO